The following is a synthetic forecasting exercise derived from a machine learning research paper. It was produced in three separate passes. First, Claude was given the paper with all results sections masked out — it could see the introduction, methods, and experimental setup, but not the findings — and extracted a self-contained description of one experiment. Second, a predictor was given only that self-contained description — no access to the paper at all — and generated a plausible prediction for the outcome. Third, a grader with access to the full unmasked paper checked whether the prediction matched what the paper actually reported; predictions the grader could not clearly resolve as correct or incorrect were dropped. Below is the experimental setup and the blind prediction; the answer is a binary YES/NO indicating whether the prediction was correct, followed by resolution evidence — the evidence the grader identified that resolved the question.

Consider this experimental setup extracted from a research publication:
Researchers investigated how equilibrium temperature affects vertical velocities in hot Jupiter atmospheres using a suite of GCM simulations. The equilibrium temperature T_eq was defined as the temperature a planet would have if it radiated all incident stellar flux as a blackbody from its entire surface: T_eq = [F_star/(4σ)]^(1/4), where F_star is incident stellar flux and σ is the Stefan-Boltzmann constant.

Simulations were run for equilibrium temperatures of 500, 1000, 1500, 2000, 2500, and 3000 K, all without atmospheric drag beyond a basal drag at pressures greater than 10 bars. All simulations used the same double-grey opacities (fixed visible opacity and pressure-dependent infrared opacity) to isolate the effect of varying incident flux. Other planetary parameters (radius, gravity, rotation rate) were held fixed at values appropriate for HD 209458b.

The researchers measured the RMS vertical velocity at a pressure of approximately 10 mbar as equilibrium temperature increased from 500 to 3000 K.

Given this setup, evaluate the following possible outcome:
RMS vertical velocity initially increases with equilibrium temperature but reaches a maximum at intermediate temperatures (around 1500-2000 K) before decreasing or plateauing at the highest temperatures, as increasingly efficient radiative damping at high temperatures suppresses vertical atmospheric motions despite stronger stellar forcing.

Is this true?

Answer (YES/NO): NO